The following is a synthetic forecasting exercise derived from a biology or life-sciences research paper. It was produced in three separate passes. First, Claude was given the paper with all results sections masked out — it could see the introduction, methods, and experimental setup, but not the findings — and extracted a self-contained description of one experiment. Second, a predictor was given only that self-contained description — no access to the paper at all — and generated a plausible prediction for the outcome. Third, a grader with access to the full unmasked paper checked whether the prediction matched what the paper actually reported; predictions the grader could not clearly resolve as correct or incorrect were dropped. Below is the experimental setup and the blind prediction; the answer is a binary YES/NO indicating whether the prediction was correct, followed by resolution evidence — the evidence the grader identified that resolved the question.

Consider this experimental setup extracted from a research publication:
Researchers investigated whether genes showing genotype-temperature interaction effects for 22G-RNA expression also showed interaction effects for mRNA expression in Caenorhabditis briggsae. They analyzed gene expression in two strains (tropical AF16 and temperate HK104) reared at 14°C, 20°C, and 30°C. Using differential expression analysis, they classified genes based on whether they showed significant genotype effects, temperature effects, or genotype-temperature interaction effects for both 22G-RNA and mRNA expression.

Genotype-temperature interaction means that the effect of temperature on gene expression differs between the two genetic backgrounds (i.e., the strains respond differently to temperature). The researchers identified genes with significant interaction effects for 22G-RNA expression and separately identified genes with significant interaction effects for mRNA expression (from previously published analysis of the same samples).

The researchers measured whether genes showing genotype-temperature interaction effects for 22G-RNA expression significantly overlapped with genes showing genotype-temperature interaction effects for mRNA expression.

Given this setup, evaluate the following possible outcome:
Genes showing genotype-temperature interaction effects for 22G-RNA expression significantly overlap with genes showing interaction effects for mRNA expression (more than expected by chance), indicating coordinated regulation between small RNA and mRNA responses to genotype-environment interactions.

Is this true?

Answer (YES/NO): NO